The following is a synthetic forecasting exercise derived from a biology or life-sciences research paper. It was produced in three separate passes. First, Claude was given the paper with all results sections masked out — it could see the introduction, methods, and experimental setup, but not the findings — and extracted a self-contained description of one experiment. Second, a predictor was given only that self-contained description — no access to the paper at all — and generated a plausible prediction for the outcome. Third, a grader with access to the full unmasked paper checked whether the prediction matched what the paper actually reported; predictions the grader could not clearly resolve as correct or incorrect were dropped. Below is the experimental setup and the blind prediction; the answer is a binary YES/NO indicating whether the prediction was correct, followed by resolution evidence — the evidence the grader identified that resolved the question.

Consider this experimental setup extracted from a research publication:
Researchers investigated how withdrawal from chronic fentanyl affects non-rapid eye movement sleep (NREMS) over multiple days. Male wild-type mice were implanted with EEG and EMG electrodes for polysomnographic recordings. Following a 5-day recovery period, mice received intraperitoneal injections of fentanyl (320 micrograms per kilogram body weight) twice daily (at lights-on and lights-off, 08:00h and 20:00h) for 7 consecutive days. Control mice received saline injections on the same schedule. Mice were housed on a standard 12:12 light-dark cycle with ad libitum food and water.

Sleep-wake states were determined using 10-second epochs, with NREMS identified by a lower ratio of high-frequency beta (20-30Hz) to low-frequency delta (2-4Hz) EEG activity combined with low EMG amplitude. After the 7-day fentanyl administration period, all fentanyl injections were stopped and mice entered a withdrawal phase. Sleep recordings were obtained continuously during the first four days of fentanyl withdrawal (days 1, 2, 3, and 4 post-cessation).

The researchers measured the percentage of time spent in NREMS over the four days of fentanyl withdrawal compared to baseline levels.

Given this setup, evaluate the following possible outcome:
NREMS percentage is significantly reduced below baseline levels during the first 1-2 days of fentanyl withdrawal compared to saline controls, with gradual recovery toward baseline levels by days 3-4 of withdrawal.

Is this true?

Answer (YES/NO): NO